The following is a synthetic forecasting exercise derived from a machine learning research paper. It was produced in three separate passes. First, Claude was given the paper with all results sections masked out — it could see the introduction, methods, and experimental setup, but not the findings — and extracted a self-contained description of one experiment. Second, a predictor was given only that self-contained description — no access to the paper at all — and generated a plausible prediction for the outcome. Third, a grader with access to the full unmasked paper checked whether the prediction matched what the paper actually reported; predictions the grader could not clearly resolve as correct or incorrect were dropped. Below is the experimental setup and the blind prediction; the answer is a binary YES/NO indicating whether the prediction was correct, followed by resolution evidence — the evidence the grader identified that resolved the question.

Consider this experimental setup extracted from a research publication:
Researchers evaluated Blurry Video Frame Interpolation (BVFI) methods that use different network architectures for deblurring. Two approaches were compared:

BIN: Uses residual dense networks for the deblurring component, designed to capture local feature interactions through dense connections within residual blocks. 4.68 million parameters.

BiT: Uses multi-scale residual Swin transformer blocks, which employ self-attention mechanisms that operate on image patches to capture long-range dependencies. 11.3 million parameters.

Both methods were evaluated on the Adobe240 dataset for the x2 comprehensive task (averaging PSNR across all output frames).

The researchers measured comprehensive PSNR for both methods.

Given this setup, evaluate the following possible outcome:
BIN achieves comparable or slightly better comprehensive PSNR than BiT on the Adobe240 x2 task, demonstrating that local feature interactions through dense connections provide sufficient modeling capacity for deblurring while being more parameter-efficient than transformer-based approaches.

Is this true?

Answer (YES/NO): NO